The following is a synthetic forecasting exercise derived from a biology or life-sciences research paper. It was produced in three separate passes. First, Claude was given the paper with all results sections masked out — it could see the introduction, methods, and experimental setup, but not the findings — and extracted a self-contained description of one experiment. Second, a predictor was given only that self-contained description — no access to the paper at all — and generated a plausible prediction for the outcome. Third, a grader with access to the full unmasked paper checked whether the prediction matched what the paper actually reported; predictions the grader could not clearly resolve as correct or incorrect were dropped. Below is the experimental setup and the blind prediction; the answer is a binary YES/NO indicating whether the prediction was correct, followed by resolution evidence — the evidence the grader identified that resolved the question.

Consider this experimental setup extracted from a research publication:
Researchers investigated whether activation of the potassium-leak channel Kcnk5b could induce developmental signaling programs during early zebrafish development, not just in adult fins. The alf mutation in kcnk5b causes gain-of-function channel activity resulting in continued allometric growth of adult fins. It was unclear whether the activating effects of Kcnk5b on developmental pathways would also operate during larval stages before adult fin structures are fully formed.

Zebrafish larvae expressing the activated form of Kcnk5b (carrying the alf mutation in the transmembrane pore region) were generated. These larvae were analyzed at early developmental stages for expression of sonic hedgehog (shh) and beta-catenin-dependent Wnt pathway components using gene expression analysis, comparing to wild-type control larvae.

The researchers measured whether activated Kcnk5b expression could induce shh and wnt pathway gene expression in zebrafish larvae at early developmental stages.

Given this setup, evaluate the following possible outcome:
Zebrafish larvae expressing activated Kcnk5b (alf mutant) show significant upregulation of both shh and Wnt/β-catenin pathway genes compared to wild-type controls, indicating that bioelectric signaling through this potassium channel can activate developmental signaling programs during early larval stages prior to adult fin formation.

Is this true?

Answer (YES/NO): YES